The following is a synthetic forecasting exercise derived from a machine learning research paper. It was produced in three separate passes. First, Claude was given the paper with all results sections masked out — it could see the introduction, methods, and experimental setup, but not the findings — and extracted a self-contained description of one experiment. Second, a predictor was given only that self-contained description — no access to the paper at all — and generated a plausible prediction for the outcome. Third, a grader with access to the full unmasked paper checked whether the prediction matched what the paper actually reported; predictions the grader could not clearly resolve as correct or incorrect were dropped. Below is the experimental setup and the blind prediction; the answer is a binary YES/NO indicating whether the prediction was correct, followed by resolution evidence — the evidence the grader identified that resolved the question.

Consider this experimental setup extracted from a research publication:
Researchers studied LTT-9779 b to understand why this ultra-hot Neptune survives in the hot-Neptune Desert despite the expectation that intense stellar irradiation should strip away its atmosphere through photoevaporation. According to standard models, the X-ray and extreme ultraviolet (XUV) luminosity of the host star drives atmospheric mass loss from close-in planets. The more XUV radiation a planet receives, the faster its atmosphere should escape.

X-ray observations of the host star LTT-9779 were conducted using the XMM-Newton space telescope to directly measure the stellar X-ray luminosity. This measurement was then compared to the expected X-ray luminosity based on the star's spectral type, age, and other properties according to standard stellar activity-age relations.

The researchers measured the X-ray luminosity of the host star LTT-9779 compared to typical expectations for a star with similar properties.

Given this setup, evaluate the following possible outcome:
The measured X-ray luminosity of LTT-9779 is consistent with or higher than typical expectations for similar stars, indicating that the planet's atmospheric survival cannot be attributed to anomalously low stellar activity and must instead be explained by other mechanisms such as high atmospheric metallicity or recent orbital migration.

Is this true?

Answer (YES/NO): NO